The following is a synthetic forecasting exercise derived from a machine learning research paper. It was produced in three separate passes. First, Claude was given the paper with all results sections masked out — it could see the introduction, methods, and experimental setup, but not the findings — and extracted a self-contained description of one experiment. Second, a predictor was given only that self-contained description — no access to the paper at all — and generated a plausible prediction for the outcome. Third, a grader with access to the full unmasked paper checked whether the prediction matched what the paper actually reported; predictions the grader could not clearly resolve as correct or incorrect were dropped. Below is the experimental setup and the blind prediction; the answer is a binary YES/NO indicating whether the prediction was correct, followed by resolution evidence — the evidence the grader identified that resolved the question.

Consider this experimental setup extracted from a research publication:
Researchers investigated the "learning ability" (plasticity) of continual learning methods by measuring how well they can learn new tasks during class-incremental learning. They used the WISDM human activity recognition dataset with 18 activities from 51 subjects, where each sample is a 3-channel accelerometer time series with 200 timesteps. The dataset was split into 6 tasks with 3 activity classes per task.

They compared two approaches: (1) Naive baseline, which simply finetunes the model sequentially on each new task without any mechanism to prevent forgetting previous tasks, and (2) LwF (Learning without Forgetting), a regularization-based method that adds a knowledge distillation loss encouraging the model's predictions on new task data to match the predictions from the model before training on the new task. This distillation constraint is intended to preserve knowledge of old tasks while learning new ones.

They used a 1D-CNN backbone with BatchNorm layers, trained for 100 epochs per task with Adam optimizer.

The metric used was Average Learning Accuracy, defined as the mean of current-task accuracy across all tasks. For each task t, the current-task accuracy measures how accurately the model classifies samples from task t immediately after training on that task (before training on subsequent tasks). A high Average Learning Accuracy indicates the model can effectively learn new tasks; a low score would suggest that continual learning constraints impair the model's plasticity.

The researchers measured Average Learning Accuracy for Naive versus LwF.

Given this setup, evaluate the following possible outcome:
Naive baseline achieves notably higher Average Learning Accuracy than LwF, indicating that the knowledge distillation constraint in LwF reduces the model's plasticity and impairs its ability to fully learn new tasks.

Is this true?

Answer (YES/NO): NO